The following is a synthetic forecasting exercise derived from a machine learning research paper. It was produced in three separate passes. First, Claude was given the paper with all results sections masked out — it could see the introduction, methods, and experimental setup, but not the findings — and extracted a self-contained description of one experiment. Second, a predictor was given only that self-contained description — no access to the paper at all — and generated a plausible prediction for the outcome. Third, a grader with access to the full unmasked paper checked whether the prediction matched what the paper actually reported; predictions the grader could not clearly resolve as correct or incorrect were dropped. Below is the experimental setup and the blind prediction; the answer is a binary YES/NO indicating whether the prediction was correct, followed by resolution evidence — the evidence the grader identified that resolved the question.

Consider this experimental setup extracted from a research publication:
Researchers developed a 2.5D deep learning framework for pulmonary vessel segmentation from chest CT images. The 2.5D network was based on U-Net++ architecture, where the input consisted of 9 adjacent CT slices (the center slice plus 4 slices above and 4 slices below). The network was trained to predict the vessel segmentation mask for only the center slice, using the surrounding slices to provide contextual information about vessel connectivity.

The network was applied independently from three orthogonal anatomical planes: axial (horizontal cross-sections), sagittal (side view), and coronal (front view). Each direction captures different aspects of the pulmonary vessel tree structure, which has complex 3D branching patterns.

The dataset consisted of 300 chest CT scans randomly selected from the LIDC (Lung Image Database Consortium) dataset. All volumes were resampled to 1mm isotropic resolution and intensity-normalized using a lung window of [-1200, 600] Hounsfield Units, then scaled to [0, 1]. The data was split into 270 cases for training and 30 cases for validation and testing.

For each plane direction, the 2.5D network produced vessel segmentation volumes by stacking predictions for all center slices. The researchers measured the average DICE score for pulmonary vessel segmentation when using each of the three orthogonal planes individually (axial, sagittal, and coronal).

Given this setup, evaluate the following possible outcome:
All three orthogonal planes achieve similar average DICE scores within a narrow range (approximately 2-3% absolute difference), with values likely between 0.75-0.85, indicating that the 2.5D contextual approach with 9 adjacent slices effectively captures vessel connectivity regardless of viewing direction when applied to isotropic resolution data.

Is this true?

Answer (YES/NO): NO